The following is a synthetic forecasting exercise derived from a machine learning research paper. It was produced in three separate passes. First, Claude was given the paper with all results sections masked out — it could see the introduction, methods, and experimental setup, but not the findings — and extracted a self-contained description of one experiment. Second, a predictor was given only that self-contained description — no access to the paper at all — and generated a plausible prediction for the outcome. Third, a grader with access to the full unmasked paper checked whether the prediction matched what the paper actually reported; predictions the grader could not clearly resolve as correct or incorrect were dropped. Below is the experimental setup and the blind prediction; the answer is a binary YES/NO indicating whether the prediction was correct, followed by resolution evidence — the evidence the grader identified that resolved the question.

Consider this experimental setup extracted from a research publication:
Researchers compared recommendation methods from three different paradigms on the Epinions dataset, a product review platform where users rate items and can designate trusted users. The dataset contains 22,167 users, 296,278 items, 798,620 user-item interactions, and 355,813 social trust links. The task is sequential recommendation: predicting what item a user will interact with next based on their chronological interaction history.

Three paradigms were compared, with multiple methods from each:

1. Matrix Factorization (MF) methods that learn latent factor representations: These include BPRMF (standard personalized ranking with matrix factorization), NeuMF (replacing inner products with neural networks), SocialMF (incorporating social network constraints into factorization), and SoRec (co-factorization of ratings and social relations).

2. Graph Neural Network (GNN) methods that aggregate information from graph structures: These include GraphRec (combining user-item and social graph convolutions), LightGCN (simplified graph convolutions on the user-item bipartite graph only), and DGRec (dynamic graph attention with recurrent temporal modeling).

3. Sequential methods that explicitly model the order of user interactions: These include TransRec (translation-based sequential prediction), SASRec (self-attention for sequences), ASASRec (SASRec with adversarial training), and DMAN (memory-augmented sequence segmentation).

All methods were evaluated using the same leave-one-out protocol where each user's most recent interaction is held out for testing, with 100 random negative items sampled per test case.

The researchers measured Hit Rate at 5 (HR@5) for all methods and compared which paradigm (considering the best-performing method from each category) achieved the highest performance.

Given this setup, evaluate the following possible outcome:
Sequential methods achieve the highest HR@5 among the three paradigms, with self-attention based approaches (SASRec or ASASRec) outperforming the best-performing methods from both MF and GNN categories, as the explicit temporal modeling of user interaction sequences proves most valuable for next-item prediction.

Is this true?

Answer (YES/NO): YES